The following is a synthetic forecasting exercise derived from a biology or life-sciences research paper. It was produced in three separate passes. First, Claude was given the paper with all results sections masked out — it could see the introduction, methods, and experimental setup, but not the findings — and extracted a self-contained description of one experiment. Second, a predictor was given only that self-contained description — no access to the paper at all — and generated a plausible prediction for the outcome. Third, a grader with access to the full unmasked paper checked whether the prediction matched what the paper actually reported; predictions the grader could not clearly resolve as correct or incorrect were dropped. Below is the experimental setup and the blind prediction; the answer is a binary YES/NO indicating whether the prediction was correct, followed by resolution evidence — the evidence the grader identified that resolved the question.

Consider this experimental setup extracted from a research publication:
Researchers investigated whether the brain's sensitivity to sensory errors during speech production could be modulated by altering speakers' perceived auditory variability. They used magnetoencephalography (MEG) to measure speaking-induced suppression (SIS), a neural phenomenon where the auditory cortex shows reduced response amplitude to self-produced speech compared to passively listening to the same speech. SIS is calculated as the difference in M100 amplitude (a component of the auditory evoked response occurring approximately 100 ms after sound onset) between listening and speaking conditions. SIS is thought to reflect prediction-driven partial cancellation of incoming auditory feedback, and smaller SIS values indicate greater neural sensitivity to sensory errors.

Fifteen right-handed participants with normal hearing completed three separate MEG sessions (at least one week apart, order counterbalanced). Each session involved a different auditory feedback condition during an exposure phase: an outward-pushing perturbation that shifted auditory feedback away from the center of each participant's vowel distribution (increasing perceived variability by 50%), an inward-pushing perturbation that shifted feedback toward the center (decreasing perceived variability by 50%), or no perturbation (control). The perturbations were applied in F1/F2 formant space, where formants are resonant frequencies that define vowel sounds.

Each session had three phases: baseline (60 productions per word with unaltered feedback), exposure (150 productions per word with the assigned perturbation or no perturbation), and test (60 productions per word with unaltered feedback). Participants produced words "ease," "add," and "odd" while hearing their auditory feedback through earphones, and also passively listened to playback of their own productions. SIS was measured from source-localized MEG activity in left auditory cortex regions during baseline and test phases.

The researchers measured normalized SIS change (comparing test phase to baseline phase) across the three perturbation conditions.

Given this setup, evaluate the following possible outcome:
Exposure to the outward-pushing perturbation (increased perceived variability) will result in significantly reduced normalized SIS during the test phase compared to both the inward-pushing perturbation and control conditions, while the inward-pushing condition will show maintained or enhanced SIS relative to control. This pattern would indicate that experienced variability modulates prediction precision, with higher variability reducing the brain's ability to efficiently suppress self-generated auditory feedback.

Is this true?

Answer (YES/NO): NO